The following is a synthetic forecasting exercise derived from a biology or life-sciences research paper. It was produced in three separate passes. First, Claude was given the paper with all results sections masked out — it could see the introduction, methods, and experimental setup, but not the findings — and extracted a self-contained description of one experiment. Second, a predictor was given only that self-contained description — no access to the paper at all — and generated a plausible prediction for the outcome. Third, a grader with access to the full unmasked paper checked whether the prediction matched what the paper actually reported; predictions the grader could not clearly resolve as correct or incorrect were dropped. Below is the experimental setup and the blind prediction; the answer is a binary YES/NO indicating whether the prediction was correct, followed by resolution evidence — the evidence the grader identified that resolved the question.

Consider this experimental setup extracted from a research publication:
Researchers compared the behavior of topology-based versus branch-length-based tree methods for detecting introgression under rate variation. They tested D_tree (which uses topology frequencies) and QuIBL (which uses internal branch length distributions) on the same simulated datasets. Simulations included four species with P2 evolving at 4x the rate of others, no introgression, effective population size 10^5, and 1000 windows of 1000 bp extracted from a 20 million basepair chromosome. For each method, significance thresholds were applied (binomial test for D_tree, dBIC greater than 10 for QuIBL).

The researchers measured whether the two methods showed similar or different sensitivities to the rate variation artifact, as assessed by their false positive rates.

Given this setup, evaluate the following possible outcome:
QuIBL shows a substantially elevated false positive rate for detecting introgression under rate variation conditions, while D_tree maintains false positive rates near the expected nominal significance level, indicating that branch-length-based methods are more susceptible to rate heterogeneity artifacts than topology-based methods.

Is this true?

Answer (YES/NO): NO